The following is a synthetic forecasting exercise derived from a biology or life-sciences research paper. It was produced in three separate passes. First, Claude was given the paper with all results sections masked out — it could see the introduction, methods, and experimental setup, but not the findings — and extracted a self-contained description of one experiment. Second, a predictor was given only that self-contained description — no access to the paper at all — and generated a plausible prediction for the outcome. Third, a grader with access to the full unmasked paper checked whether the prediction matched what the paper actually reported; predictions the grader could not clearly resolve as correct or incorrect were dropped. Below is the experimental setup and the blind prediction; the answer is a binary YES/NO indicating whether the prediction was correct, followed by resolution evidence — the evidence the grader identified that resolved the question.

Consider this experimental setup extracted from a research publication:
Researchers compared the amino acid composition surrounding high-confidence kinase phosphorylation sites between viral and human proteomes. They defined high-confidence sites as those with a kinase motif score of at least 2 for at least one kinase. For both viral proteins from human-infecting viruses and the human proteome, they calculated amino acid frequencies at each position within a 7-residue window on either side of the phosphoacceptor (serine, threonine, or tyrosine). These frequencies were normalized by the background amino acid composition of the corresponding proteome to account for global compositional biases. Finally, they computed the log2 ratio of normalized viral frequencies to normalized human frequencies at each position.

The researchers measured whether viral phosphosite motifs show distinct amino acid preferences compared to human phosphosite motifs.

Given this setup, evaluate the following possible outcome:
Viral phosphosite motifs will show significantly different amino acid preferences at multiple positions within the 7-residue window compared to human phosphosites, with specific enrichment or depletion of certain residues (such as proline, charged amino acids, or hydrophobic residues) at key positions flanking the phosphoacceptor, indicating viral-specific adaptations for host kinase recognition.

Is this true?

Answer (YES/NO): NO